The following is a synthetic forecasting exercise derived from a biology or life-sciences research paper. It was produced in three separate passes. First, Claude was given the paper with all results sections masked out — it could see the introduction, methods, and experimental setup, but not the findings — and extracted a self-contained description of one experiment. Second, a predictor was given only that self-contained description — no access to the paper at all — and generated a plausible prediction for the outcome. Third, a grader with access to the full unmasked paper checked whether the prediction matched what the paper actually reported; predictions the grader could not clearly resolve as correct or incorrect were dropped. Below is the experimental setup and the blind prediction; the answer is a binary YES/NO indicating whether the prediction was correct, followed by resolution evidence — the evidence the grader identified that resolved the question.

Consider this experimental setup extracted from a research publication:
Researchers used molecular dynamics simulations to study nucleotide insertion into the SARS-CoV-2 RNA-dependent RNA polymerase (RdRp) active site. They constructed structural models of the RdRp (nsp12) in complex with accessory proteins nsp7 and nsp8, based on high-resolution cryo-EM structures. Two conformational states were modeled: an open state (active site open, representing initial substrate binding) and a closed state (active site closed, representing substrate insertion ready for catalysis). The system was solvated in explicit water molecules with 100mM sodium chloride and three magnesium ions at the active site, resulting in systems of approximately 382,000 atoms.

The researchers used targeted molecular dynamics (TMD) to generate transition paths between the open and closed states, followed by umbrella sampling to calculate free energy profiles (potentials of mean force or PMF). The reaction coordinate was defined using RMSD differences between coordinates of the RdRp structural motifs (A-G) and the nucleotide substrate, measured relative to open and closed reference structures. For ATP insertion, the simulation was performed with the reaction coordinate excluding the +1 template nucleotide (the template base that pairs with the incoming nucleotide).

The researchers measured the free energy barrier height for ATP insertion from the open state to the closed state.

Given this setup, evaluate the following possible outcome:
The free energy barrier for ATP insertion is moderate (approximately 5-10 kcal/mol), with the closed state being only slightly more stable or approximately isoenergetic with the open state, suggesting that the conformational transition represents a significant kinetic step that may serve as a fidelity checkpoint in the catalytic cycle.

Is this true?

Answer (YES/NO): NO